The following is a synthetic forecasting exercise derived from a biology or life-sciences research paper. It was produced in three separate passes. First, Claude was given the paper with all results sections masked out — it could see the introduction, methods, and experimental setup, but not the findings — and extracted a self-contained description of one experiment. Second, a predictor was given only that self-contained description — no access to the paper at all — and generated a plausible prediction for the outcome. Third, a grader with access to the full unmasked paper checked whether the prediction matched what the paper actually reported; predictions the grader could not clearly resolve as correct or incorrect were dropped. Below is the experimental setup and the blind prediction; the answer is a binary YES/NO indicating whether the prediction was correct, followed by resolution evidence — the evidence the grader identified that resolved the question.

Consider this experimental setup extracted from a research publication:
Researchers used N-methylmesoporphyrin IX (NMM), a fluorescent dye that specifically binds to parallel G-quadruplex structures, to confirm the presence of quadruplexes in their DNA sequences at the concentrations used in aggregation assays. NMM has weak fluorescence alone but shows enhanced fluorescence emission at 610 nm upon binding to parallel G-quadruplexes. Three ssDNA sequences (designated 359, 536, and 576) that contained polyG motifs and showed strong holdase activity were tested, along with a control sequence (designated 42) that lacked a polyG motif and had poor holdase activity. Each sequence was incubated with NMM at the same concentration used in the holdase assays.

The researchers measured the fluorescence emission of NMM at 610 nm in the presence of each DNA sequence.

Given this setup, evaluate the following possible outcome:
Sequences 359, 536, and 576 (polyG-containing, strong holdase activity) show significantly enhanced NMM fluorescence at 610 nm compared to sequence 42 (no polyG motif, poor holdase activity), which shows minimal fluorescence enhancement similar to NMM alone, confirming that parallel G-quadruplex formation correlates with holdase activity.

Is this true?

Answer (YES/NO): YES